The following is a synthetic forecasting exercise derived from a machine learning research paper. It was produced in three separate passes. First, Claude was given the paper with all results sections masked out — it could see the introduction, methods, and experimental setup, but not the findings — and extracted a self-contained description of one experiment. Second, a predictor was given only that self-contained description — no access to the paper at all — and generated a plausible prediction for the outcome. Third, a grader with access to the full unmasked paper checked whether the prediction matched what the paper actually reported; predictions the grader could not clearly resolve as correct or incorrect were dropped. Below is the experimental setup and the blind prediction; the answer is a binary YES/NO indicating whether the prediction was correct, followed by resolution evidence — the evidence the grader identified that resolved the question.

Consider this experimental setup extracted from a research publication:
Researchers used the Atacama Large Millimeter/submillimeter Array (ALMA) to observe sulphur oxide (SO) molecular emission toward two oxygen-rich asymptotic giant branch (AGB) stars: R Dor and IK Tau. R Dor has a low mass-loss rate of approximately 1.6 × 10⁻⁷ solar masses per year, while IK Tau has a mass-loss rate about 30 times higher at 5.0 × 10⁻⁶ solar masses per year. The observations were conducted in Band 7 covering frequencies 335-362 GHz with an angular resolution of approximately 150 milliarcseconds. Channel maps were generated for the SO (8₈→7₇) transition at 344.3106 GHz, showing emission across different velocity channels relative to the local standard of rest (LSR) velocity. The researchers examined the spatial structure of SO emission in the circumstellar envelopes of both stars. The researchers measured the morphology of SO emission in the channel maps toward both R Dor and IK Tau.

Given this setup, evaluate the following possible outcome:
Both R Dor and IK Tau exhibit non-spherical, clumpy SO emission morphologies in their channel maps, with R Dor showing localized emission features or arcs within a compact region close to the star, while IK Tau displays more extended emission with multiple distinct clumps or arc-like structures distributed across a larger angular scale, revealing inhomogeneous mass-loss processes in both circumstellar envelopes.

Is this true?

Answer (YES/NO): NO